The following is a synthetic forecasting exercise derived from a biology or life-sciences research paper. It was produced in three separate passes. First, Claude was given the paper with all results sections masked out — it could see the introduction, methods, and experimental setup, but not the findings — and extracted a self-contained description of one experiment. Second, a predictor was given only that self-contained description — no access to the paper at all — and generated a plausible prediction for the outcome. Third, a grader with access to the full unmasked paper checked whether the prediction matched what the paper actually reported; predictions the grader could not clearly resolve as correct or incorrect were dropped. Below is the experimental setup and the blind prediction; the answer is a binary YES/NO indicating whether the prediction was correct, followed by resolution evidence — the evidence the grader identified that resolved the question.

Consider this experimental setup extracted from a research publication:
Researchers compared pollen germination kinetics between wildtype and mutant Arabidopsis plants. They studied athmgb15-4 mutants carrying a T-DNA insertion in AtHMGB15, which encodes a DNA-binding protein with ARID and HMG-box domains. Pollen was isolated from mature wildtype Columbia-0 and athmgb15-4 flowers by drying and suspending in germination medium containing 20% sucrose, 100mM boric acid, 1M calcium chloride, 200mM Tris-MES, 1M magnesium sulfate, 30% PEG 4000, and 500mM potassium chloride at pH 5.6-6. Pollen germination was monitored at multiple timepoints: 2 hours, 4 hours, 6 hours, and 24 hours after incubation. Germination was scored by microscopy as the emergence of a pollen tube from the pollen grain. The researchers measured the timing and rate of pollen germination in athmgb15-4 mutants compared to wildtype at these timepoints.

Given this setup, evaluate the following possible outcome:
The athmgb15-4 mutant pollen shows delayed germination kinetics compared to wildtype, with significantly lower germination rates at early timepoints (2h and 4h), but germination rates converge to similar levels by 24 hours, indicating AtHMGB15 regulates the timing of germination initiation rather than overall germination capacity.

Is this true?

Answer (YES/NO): NO